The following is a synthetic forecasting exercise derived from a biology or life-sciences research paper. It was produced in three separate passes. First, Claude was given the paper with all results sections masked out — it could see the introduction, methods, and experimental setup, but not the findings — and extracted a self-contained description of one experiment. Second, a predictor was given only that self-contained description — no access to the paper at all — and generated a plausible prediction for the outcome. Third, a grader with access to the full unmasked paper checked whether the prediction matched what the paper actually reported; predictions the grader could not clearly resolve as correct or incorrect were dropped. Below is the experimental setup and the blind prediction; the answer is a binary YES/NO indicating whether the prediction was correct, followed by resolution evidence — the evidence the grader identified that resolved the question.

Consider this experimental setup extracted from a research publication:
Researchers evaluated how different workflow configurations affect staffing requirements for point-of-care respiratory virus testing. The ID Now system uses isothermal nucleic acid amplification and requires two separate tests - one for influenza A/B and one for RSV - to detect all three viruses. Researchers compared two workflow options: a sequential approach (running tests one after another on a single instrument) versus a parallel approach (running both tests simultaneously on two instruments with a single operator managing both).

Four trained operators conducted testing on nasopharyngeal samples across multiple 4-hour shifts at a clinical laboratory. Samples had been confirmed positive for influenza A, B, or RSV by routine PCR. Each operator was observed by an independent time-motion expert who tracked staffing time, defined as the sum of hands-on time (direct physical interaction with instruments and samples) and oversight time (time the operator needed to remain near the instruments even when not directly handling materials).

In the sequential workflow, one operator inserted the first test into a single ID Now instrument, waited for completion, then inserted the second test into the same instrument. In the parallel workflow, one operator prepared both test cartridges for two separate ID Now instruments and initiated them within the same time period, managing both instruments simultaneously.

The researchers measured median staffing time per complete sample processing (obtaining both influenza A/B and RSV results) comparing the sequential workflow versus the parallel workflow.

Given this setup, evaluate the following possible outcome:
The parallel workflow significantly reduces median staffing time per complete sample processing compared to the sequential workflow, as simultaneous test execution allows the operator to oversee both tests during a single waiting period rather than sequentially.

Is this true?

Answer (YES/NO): YES